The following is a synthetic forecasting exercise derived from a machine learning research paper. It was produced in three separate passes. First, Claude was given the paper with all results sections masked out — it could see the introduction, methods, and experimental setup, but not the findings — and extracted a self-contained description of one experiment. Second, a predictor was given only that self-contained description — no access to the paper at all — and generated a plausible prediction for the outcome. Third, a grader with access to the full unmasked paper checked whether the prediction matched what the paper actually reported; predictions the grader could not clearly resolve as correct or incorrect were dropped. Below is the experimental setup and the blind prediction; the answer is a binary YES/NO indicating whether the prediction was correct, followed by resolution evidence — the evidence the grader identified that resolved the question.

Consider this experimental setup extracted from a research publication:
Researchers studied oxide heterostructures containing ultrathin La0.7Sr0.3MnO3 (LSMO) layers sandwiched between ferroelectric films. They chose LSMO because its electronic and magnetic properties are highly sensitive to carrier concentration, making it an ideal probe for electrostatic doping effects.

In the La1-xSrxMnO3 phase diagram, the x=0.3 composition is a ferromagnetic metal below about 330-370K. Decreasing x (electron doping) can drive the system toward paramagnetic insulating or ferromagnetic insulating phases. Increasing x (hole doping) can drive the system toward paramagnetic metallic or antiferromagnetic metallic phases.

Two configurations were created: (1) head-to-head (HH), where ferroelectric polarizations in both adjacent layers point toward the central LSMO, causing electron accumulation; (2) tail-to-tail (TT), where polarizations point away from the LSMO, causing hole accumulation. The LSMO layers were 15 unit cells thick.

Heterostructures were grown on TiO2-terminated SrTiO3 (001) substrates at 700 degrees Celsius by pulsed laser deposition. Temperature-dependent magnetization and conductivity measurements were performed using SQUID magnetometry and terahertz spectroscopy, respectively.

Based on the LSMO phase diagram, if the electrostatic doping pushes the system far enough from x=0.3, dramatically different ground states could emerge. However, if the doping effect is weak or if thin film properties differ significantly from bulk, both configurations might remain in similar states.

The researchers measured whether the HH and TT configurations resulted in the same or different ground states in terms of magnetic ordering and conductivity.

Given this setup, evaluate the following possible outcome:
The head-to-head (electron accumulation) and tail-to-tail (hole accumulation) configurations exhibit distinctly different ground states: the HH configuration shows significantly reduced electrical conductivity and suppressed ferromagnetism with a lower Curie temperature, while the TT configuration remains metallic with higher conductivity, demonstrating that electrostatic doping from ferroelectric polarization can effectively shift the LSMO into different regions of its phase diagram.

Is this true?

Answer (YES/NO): YES